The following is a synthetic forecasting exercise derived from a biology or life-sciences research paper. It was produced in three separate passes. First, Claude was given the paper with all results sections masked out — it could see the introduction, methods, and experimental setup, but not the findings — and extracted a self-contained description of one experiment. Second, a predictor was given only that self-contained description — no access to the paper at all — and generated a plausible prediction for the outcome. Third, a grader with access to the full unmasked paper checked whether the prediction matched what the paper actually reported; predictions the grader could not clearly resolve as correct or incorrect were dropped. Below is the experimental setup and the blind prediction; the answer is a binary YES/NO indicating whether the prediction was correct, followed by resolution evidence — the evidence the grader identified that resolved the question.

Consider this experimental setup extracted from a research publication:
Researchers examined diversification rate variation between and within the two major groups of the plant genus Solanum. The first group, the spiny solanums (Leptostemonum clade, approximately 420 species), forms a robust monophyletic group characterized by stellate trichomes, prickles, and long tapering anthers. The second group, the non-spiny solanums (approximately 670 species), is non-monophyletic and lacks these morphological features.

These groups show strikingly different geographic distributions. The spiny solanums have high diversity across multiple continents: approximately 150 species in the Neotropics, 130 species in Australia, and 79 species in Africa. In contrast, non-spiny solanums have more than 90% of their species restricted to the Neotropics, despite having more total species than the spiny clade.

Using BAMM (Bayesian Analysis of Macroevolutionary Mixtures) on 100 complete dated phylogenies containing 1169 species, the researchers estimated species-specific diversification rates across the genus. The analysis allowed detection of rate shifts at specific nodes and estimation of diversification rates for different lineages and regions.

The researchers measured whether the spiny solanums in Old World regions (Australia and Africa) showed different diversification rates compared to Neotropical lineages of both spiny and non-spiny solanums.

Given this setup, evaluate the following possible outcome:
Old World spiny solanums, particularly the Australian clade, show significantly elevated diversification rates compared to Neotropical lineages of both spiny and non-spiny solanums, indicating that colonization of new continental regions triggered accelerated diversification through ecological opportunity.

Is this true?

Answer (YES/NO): YES